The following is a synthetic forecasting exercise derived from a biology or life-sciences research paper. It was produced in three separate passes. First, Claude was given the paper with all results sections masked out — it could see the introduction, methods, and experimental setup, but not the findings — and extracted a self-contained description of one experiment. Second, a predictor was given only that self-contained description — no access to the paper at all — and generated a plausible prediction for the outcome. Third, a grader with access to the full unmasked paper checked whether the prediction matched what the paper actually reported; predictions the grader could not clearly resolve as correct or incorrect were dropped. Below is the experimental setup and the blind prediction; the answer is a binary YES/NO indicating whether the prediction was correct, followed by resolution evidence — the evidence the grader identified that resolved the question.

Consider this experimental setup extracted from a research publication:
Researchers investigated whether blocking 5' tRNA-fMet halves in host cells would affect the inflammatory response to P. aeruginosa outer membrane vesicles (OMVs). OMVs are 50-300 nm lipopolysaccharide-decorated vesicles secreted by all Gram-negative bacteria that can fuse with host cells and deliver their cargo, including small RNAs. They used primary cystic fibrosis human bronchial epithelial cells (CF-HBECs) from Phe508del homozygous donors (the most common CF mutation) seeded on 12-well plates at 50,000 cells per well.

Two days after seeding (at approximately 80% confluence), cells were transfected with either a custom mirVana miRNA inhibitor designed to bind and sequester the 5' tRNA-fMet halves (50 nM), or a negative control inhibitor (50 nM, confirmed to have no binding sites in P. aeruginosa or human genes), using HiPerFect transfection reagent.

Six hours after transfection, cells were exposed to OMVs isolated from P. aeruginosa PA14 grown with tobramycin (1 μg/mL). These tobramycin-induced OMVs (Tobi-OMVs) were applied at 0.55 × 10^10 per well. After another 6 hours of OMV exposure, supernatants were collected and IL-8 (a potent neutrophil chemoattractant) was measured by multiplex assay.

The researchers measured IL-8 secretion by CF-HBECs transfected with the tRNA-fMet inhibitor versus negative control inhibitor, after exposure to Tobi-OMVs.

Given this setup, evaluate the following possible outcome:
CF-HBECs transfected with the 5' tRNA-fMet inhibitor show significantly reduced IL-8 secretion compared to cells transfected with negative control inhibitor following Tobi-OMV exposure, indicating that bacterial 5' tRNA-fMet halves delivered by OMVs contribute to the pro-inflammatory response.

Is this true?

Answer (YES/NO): NO